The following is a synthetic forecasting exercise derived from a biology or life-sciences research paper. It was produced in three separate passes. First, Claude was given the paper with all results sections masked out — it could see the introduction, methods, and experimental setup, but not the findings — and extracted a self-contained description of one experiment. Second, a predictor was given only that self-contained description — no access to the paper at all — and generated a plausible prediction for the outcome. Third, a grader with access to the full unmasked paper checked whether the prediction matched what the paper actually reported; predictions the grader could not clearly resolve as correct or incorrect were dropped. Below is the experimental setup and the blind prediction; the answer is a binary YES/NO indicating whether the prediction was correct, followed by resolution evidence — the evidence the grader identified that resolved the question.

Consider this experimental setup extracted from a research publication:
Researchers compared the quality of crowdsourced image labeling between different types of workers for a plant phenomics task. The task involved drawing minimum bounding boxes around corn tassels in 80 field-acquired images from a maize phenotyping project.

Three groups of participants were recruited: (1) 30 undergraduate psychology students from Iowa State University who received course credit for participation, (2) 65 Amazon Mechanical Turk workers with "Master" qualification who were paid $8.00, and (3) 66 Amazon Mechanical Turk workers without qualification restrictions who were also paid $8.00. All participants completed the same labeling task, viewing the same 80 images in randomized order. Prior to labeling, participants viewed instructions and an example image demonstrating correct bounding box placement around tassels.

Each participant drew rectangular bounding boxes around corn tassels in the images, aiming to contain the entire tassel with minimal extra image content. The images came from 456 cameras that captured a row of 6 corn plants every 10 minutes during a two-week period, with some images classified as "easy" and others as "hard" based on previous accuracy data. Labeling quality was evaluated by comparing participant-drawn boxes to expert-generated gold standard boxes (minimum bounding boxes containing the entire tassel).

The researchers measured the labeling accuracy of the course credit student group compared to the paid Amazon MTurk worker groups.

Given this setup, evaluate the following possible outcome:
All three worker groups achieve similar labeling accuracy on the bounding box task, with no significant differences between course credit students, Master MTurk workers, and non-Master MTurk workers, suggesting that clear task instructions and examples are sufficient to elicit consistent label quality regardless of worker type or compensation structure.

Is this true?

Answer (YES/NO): NO